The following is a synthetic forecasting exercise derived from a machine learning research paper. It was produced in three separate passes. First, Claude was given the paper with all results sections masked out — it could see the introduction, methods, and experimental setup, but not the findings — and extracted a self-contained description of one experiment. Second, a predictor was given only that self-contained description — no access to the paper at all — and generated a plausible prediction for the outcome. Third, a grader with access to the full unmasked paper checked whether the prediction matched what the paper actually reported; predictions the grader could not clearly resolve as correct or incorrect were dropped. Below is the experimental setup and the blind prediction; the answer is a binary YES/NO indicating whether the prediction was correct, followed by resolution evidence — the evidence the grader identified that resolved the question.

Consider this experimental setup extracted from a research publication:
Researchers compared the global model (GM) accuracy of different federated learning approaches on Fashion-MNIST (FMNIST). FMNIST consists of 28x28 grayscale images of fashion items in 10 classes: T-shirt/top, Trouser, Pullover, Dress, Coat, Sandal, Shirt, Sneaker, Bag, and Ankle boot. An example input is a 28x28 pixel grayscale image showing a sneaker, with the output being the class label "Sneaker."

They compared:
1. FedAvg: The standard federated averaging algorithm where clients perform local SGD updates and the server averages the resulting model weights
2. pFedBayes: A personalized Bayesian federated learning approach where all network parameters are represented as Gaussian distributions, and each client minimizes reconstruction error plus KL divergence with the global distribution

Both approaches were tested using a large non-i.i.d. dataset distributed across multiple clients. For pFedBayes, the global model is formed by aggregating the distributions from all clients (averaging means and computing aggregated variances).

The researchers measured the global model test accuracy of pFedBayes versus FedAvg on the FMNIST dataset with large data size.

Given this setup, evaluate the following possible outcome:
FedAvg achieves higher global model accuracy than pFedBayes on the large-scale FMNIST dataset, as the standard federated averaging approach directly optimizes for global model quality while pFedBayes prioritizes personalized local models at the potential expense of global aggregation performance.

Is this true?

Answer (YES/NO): YES